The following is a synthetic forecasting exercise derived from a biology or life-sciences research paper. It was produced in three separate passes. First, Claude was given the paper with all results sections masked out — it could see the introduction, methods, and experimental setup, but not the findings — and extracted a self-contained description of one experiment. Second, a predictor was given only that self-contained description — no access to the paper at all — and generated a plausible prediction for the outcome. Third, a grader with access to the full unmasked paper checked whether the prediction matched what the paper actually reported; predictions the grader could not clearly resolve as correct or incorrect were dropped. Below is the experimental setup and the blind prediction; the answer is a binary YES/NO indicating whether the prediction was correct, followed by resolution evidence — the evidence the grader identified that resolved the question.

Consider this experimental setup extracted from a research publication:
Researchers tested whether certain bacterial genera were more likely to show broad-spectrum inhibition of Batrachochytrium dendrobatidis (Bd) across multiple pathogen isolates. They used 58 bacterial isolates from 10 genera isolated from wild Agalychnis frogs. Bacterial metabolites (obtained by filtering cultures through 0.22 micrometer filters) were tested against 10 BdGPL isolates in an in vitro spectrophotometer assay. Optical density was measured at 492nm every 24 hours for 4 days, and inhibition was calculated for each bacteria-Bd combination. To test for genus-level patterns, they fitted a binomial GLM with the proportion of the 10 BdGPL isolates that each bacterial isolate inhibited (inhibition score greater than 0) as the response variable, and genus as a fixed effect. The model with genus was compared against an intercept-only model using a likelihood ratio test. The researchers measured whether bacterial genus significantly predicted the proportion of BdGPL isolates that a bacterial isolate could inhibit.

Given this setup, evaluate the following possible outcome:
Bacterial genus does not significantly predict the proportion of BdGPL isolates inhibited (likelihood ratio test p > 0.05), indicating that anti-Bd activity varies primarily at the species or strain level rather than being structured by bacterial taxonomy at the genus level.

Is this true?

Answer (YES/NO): YES